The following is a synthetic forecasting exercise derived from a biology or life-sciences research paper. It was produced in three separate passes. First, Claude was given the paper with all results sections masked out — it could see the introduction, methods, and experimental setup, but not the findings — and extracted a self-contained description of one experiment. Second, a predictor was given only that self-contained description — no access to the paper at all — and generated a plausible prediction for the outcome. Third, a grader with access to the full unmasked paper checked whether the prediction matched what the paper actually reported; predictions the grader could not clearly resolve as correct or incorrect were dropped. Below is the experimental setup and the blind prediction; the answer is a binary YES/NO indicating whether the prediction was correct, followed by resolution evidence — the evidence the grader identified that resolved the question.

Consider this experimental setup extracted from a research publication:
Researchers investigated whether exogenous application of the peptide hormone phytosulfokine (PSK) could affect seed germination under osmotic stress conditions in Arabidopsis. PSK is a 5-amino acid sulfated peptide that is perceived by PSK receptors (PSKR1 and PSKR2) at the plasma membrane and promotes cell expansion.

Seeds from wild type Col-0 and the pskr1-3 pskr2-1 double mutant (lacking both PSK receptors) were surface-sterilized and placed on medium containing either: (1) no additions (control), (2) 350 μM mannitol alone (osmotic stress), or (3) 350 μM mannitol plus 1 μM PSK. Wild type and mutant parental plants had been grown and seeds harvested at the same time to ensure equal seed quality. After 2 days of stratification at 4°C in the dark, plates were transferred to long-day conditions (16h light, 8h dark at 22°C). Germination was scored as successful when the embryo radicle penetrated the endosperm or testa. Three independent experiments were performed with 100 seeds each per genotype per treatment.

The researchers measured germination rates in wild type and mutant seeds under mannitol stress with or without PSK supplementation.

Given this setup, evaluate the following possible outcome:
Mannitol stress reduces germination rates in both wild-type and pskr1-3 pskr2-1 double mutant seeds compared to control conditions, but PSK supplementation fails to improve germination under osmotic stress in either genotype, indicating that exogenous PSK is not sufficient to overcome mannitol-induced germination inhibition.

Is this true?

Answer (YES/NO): YES